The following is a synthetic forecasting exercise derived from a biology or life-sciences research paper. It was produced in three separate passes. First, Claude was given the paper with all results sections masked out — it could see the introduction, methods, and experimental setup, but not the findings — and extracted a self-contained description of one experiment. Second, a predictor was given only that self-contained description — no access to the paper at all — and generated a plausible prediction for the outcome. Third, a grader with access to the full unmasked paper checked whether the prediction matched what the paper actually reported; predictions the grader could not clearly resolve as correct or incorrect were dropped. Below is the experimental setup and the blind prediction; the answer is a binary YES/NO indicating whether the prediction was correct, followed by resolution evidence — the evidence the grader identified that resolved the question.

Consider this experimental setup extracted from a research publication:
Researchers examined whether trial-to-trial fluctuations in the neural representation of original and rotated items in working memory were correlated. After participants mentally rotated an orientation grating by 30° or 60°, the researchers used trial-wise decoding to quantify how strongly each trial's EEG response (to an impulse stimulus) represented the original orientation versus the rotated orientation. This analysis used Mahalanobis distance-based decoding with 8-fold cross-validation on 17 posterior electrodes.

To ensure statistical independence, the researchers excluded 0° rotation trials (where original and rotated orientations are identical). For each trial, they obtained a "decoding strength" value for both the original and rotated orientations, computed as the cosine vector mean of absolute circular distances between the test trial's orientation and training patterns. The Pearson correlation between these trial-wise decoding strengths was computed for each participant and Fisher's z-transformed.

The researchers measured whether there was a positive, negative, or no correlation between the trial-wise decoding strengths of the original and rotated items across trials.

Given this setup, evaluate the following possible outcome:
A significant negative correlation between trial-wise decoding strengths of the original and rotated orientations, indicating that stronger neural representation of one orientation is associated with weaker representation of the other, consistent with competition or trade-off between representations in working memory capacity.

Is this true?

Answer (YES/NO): NO